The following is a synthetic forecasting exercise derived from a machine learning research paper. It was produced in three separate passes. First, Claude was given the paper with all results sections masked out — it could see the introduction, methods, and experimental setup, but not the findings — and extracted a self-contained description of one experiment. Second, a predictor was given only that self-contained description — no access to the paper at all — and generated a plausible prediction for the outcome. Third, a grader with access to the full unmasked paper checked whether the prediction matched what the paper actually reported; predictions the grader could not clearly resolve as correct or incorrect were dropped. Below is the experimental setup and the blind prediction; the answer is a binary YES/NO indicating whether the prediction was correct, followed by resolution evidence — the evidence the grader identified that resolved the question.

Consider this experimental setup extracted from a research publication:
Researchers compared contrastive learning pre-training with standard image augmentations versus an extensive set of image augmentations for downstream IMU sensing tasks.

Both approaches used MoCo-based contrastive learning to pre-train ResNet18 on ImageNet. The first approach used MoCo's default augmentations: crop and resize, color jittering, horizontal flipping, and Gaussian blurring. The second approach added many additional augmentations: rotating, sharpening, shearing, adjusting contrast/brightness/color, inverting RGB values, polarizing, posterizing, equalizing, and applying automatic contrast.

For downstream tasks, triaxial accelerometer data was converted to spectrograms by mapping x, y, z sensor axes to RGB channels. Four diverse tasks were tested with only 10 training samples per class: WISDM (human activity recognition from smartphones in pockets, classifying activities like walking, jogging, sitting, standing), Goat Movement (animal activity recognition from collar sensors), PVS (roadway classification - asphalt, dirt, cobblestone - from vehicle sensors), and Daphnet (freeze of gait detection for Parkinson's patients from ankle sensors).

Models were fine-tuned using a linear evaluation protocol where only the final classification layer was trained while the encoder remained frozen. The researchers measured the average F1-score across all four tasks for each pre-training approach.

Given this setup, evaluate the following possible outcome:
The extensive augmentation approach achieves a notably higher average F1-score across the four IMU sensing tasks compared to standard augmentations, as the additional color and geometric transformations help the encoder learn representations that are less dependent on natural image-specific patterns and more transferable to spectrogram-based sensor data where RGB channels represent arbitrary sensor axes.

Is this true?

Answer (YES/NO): NO